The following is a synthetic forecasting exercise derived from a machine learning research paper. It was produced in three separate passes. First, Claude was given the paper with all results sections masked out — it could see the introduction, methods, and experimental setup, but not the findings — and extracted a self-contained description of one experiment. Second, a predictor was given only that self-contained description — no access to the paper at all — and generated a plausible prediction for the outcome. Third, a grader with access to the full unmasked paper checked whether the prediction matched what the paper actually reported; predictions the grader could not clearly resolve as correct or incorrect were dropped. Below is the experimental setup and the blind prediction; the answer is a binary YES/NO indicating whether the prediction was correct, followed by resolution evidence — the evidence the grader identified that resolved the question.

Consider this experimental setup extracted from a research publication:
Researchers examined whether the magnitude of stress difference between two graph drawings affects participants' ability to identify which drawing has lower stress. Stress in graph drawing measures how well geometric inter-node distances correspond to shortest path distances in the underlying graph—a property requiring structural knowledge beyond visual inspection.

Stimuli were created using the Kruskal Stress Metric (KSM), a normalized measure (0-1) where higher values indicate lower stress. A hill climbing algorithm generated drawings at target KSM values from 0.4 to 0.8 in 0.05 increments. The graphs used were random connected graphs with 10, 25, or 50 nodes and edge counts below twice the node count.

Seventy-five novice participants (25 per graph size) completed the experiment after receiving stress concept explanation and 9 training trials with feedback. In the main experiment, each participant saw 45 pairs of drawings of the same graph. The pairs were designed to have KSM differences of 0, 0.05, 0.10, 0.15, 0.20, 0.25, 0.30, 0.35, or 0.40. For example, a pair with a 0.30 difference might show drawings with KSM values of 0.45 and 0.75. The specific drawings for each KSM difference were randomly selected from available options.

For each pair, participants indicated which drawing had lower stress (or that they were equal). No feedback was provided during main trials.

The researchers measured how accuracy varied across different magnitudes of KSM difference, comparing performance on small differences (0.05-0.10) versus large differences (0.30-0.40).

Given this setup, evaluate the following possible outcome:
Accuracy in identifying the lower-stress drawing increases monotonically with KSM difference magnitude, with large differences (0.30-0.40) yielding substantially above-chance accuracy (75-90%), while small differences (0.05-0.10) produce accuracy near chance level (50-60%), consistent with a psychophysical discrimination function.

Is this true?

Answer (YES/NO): NO